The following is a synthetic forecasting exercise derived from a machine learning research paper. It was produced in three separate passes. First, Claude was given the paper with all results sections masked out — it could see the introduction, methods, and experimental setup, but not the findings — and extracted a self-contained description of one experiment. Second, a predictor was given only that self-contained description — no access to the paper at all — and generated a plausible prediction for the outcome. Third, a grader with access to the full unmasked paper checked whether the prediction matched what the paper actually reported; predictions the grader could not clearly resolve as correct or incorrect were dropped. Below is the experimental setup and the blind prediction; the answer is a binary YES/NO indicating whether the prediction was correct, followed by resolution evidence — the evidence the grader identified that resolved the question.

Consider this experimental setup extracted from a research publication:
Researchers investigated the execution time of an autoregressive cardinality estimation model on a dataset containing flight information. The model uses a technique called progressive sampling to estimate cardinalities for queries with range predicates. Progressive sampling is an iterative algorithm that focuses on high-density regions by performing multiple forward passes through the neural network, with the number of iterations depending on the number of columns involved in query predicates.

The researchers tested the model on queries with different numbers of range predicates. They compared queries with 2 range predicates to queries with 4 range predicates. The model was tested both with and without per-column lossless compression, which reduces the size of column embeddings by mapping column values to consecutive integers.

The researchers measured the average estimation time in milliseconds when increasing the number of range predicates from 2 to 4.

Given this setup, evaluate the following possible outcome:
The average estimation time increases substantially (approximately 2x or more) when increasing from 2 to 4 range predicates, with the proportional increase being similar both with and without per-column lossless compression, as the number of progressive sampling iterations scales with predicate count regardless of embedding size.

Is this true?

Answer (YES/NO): YES